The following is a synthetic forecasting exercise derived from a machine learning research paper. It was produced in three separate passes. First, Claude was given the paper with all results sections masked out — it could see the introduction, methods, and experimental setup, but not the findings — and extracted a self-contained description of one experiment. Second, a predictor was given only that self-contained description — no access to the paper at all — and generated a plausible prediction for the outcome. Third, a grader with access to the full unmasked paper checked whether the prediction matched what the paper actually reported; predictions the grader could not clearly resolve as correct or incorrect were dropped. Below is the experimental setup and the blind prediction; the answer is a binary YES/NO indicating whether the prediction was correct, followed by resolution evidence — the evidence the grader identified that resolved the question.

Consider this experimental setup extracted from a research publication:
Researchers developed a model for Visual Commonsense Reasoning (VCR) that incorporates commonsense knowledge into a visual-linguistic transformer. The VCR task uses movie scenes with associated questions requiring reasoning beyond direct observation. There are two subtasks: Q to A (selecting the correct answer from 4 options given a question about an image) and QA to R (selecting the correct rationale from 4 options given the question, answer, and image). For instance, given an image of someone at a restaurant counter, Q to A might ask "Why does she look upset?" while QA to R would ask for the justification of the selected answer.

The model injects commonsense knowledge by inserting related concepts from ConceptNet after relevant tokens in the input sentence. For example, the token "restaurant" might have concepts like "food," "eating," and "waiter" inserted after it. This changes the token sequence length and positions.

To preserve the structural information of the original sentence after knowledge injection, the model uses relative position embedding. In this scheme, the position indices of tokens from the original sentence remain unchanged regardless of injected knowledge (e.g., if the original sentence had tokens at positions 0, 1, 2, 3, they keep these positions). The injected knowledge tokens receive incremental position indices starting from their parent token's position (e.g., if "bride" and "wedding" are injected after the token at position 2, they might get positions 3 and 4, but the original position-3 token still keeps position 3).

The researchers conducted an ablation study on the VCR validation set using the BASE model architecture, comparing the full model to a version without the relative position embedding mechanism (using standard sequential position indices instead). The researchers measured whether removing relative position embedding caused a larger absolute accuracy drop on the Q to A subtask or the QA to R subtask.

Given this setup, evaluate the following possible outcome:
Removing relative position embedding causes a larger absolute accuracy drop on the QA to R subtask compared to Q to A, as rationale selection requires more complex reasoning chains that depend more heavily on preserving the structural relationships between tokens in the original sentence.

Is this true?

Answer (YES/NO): YES